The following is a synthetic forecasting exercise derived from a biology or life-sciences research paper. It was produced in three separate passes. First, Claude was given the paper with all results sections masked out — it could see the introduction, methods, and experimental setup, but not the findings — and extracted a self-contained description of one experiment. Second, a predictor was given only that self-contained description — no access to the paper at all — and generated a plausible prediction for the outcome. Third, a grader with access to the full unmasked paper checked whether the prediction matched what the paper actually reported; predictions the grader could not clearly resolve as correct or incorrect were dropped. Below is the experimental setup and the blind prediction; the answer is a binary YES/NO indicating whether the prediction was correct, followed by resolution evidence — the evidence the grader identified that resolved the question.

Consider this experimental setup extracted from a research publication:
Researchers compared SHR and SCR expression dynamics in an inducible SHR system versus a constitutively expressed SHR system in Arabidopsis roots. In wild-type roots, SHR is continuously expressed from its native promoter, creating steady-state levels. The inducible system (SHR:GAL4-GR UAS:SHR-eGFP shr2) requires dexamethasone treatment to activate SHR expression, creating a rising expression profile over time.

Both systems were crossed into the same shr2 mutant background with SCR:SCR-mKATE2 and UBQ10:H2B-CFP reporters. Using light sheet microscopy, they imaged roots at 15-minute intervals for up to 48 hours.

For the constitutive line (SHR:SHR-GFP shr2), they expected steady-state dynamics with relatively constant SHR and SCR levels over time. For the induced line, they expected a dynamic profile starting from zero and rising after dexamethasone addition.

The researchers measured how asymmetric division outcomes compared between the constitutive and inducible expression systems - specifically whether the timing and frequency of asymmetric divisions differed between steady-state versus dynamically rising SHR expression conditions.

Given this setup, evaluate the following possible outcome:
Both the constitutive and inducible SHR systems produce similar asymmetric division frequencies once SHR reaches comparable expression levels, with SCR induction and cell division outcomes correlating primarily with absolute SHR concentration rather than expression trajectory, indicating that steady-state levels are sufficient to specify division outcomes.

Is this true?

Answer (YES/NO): NO